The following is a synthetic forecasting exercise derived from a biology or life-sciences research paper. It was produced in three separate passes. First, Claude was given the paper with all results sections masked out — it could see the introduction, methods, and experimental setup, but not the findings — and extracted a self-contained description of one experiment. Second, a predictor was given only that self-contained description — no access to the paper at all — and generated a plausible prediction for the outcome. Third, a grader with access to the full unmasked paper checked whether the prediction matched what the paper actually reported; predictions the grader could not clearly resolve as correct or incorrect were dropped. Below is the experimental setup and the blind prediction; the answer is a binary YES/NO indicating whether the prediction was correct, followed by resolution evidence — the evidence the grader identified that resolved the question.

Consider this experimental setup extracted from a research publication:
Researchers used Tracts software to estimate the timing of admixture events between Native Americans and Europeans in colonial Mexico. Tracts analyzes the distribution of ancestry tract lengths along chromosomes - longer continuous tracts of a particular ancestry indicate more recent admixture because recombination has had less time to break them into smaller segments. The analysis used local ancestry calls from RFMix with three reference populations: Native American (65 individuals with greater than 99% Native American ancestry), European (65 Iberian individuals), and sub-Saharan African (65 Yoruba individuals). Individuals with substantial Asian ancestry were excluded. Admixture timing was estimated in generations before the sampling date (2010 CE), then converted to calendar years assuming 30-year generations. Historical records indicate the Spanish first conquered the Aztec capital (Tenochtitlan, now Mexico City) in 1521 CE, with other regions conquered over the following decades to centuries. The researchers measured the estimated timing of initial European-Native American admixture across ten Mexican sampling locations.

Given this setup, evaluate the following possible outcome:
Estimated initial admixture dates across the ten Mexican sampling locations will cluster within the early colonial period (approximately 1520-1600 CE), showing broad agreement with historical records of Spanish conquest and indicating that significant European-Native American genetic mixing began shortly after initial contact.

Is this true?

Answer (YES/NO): NO